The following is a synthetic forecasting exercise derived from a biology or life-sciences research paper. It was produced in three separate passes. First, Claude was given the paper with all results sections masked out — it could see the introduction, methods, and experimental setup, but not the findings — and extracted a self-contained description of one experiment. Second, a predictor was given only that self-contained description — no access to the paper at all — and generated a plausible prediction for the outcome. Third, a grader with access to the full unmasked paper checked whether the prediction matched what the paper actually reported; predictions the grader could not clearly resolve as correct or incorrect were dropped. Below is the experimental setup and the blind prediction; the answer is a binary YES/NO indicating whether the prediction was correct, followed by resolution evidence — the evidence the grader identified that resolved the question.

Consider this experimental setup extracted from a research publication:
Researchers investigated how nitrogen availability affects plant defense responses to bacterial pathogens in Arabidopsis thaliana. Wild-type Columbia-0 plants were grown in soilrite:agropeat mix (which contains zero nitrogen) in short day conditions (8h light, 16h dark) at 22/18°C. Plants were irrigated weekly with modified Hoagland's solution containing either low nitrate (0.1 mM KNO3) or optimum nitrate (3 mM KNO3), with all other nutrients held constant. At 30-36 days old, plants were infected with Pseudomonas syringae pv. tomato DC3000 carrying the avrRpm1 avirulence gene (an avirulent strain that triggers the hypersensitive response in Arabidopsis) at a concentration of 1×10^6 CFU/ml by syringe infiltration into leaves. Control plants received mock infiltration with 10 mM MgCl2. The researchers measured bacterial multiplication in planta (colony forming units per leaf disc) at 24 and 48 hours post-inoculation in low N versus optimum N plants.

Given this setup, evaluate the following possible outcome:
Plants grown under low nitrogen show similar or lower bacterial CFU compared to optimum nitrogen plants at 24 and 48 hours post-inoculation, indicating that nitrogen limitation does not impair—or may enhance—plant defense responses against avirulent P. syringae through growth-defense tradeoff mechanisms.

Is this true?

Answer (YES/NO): NO